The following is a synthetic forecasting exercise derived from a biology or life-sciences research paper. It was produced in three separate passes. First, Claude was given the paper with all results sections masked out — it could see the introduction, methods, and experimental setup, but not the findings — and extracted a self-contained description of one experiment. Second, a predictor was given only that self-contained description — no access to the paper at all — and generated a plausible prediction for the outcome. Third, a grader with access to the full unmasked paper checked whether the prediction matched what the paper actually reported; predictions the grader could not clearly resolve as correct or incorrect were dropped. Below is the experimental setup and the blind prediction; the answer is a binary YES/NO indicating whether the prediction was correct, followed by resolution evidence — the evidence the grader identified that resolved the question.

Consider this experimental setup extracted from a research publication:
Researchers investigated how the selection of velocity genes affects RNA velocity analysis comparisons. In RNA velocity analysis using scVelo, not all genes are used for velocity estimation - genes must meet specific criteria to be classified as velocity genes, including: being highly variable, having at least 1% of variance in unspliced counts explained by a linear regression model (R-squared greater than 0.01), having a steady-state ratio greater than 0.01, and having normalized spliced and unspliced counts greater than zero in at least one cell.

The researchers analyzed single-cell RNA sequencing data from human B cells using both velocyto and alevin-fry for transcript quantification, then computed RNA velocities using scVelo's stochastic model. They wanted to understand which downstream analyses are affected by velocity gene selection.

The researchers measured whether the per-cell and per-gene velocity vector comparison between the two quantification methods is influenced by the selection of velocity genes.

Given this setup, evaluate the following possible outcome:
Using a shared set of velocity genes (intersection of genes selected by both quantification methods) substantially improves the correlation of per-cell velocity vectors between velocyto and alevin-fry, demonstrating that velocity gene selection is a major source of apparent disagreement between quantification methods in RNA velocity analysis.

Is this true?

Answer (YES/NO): NO